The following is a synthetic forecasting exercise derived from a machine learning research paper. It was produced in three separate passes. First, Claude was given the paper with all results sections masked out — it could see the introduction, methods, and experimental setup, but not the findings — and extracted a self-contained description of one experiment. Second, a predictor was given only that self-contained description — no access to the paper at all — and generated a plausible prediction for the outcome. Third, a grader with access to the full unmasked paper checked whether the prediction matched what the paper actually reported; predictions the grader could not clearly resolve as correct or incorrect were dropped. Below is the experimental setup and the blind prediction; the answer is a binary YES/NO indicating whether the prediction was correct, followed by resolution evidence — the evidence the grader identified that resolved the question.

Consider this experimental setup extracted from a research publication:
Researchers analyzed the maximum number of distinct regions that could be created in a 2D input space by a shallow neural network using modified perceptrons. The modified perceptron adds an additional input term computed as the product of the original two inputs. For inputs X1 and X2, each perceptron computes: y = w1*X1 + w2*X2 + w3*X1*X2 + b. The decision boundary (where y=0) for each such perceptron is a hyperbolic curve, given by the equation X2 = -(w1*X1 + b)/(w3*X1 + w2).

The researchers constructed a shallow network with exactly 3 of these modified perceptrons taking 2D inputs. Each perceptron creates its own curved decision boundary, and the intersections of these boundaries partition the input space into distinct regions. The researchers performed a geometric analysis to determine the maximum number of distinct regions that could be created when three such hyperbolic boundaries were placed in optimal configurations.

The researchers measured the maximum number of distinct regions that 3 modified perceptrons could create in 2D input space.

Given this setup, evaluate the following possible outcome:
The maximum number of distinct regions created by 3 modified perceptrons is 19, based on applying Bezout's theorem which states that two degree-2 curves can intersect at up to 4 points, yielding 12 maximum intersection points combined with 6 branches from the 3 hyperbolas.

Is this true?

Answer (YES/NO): NO